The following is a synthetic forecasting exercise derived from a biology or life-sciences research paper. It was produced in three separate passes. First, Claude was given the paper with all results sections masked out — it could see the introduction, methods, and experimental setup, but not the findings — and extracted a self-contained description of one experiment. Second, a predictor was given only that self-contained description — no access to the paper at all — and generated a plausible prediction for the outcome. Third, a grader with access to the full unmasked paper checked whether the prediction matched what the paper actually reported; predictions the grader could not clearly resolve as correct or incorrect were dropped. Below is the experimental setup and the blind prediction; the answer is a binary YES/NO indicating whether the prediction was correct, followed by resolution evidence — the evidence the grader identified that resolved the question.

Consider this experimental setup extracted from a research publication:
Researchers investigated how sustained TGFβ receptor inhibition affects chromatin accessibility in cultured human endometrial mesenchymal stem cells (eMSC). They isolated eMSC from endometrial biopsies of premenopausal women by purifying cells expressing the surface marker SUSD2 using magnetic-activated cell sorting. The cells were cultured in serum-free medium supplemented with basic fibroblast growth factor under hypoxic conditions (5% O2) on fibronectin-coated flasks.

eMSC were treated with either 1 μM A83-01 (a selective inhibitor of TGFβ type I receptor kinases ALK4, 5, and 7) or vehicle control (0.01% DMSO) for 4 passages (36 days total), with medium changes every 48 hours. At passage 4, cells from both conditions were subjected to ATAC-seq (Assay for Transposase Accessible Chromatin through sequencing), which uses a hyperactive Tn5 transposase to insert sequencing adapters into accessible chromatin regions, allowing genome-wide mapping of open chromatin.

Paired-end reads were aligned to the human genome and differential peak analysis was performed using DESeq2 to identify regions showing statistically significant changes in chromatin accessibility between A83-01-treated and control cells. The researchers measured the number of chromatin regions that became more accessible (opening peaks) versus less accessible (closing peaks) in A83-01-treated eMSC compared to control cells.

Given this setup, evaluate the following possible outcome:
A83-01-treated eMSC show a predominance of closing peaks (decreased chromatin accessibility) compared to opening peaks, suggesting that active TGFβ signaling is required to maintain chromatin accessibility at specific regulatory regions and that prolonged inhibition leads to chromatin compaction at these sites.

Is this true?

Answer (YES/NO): NO